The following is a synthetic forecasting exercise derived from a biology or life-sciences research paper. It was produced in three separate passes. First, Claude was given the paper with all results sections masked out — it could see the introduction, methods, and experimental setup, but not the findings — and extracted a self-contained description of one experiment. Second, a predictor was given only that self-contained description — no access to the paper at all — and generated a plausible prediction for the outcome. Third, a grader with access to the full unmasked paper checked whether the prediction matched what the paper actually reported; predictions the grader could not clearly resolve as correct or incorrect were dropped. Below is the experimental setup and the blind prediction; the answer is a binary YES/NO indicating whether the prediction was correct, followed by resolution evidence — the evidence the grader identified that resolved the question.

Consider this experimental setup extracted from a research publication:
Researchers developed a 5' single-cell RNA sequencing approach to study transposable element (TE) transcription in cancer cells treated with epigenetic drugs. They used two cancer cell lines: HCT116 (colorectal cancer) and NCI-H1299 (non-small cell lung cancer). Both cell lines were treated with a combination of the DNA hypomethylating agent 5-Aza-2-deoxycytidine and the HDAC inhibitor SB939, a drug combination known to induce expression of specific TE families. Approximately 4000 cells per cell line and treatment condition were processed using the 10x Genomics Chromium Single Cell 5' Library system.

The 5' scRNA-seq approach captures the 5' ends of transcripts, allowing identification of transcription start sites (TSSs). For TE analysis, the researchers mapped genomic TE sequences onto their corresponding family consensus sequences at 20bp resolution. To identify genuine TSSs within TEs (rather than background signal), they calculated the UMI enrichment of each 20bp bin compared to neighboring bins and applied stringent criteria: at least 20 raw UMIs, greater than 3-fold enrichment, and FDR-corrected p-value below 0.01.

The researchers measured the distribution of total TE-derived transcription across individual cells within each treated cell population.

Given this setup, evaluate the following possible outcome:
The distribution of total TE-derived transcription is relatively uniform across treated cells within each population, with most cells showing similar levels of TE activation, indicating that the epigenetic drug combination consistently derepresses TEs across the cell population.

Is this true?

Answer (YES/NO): NO